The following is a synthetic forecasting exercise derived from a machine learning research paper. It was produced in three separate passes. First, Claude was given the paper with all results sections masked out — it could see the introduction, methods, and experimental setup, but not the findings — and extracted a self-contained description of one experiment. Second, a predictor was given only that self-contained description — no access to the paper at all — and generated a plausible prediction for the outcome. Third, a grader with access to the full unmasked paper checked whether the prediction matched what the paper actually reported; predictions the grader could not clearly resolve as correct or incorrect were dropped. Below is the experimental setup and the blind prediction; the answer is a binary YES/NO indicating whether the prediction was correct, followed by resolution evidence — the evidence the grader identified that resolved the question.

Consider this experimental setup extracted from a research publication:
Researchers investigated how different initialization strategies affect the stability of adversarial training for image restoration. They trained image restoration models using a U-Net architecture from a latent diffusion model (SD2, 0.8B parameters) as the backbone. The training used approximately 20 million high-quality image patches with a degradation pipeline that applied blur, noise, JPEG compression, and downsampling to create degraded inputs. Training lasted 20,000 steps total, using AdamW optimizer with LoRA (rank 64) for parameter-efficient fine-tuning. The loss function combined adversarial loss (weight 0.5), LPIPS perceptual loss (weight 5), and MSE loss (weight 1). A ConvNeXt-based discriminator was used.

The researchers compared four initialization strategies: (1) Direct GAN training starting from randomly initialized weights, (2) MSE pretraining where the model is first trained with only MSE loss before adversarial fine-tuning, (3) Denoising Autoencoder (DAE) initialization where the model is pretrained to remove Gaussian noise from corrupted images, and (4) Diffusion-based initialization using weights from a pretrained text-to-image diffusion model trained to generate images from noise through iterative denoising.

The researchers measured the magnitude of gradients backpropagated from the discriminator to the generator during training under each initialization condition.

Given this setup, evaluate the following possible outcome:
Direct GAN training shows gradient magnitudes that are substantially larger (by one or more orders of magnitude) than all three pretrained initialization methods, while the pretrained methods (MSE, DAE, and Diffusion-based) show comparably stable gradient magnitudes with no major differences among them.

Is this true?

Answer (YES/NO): NO